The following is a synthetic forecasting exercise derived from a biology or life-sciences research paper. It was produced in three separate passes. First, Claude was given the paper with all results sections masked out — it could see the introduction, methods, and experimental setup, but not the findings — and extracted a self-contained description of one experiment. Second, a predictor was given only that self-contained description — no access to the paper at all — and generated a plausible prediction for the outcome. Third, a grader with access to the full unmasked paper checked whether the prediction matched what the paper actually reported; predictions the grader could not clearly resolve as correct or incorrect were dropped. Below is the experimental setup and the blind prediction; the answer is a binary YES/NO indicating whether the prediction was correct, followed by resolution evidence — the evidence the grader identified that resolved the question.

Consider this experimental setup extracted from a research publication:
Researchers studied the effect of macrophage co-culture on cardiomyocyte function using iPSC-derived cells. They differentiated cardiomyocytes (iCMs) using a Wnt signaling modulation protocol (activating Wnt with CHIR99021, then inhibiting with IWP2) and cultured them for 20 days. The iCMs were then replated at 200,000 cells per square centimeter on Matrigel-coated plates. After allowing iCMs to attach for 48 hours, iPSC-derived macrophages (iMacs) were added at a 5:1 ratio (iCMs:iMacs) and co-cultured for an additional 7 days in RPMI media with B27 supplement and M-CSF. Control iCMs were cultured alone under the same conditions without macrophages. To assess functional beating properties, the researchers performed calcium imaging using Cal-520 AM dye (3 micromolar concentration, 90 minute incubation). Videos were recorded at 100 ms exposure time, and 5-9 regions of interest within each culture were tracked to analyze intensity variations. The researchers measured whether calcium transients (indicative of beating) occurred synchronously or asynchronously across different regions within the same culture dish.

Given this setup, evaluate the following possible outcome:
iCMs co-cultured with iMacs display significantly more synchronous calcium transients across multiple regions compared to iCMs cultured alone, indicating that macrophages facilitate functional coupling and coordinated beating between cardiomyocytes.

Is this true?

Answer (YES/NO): YES